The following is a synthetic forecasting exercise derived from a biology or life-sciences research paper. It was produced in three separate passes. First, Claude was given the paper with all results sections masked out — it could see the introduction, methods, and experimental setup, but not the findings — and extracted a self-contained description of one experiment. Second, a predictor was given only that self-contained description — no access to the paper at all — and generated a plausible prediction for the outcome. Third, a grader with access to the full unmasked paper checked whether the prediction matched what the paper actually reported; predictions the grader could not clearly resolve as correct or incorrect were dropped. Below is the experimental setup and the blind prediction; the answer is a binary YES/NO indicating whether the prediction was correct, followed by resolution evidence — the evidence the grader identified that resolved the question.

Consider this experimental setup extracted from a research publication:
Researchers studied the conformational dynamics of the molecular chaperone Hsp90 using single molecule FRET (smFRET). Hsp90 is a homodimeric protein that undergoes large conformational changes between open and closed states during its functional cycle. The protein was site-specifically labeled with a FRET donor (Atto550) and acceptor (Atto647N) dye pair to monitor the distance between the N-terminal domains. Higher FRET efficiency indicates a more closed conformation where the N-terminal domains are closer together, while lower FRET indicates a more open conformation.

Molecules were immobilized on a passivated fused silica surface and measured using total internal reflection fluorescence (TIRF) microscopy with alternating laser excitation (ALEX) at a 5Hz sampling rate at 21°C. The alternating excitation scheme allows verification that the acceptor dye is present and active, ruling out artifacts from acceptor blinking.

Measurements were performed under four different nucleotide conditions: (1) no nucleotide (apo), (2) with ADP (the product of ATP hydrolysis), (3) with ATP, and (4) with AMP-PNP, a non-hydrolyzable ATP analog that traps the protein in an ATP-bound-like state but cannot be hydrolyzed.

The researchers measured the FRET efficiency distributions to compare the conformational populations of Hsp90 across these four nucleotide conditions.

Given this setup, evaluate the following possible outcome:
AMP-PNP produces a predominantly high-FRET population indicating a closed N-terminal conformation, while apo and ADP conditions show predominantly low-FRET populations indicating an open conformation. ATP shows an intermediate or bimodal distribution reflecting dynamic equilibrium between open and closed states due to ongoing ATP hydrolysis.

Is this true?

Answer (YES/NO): NO